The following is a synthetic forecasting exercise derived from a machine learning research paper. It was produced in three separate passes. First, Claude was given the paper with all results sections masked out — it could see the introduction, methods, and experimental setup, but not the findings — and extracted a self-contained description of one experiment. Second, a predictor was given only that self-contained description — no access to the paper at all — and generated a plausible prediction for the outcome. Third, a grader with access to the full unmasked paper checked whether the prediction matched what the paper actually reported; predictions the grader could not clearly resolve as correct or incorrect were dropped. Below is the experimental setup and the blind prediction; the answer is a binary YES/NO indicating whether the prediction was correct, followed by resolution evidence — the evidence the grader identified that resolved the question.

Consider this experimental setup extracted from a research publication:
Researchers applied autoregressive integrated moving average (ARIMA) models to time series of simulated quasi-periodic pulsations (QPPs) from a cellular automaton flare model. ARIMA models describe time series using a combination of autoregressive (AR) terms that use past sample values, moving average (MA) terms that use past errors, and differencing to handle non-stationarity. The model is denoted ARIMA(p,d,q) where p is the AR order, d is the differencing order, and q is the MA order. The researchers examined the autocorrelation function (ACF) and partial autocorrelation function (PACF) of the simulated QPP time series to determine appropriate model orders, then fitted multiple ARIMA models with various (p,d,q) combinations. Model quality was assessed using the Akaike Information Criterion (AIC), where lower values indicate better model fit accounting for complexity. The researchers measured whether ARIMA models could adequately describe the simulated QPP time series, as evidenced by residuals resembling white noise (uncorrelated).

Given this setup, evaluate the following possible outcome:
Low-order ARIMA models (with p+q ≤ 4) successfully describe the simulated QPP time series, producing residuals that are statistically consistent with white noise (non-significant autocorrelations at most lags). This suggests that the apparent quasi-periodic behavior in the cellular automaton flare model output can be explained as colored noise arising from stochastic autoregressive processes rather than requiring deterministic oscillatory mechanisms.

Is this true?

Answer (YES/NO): NO